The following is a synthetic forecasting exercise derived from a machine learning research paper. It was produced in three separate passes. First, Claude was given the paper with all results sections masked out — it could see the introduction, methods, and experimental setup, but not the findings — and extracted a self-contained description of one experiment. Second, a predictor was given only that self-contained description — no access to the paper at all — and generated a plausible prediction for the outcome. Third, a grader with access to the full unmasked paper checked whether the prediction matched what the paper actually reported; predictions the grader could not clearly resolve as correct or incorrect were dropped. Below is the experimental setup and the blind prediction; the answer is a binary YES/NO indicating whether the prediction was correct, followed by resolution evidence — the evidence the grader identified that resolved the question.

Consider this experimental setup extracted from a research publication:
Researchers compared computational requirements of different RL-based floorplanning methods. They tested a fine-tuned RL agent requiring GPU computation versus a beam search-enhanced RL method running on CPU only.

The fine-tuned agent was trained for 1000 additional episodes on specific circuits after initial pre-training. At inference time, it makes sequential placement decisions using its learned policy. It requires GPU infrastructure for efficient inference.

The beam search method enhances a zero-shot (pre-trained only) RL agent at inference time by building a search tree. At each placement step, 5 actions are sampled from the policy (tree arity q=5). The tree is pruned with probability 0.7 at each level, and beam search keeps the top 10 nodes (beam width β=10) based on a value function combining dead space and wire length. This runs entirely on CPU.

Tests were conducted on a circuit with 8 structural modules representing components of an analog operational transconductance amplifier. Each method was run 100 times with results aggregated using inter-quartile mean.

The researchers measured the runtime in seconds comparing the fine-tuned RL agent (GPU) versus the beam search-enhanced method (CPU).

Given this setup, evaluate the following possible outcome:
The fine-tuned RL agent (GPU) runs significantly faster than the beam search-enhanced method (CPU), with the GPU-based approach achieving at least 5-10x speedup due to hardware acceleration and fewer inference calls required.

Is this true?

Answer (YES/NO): NO